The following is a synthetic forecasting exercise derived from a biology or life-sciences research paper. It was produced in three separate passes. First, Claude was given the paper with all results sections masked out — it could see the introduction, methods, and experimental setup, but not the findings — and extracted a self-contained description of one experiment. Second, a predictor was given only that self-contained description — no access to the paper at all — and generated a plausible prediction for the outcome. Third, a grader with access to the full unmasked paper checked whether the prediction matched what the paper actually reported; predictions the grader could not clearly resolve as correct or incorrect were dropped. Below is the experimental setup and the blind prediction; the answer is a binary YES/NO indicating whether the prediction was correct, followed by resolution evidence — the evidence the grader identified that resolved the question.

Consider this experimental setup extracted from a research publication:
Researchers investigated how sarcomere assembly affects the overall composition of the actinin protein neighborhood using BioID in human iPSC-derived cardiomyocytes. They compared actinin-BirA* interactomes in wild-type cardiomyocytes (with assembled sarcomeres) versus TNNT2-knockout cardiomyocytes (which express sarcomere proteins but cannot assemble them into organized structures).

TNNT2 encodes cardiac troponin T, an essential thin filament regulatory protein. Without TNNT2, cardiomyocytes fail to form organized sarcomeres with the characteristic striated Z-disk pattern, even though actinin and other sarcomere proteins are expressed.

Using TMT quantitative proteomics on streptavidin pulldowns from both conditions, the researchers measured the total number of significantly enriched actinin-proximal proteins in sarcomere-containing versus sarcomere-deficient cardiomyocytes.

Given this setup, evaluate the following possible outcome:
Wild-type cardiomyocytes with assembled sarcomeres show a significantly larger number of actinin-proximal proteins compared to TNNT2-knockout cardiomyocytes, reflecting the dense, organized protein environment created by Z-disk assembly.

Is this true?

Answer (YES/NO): NO